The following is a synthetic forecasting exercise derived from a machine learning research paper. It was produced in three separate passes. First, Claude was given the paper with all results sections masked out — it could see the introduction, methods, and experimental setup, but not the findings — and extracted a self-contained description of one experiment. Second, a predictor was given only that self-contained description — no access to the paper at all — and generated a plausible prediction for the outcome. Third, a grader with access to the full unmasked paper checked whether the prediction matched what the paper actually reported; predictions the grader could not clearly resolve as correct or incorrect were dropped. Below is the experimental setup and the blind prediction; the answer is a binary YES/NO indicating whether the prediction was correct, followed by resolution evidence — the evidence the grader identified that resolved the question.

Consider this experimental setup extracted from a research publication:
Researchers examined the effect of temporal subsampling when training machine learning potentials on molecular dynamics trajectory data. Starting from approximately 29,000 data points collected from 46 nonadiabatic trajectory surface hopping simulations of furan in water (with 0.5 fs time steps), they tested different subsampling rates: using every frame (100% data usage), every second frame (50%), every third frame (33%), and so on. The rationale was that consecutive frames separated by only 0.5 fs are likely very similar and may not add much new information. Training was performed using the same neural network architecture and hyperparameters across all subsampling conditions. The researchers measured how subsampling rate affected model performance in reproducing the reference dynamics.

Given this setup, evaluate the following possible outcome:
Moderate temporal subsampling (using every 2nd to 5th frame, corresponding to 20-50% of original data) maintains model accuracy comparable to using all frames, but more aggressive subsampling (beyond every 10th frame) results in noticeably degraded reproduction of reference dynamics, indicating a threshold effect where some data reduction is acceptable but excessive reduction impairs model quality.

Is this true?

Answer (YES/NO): NO